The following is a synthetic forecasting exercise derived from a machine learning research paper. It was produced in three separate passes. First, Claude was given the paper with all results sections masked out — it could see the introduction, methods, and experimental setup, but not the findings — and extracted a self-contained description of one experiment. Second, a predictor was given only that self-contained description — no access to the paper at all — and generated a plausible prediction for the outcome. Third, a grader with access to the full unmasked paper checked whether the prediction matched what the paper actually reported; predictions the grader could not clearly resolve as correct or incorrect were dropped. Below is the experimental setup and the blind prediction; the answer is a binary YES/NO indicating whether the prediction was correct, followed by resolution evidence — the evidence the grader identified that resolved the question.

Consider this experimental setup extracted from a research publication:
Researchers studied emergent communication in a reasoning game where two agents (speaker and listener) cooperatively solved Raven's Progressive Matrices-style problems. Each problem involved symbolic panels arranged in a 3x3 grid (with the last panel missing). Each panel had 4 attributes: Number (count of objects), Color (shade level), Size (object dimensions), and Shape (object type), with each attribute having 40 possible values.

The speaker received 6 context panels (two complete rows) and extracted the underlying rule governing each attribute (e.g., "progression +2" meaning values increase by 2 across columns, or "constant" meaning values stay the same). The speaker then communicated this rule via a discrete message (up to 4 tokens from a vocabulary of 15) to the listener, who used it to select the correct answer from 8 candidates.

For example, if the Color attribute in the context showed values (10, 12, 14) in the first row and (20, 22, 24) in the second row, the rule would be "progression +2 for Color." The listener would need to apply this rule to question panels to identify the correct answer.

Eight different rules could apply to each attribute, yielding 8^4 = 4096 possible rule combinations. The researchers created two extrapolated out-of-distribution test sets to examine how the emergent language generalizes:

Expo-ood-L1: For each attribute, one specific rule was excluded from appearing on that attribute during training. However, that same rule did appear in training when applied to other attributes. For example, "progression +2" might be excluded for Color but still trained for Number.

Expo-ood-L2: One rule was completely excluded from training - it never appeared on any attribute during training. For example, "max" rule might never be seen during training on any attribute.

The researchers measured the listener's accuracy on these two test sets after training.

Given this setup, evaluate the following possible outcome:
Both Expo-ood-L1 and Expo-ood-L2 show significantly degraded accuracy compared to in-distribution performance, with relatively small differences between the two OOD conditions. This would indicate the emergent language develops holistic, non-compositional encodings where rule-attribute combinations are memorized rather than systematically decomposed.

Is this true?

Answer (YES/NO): NO